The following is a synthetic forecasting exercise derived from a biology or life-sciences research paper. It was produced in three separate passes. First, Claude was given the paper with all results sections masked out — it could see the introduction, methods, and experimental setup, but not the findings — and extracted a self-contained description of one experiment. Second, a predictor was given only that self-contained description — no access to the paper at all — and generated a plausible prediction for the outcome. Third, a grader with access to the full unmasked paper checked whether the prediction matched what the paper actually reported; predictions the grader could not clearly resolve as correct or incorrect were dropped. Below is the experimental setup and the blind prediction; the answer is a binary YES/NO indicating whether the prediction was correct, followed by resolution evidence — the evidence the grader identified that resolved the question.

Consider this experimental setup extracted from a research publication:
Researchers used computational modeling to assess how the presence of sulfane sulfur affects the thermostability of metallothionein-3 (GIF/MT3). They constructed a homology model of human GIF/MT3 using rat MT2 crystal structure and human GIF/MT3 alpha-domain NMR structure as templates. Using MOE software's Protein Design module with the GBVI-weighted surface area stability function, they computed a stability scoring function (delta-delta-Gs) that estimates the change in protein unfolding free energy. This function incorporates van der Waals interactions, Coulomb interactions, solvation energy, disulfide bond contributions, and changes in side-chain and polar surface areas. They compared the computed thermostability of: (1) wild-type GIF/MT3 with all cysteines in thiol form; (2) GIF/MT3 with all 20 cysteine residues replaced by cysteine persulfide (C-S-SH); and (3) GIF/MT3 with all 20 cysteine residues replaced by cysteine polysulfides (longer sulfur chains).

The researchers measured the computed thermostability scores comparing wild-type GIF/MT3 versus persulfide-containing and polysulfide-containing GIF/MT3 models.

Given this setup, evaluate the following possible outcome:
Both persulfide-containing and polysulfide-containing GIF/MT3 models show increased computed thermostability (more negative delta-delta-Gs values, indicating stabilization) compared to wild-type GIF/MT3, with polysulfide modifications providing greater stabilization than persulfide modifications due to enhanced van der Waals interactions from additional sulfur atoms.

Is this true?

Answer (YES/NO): NO